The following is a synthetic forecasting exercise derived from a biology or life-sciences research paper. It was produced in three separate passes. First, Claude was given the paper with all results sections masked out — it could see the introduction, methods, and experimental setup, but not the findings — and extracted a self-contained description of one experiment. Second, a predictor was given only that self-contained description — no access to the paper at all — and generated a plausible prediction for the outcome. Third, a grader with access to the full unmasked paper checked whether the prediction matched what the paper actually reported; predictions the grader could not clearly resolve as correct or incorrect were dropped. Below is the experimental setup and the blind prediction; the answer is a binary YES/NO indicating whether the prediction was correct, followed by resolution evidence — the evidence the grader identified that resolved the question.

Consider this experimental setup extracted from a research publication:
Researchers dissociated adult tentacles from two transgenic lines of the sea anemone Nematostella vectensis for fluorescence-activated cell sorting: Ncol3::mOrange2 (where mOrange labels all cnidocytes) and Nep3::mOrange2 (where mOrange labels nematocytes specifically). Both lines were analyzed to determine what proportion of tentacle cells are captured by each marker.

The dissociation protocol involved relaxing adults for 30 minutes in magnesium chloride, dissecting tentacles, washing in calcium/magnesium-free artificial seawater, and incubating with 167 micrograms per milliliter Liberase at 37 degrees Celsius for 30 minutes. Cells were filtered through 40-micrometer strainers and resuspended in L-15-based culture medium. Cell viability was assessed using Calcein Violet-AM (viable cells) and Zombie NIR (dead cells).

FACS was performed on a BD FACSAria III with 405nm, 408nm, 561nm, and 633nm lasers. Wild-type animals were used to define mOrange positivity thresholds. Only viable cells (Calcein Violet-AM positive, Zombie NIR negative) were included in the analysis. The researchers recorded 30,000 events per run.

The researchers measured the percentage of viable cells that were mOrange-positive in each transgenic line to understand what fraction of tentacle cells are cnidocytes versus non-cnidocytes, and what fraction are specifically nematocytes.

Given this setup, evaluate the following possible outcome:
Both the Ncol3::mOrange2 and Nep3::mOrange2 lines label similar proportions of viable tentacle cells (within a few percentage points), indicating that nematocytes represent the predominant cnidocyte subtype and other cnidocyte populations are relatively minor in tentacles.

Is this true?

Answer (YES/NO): NO